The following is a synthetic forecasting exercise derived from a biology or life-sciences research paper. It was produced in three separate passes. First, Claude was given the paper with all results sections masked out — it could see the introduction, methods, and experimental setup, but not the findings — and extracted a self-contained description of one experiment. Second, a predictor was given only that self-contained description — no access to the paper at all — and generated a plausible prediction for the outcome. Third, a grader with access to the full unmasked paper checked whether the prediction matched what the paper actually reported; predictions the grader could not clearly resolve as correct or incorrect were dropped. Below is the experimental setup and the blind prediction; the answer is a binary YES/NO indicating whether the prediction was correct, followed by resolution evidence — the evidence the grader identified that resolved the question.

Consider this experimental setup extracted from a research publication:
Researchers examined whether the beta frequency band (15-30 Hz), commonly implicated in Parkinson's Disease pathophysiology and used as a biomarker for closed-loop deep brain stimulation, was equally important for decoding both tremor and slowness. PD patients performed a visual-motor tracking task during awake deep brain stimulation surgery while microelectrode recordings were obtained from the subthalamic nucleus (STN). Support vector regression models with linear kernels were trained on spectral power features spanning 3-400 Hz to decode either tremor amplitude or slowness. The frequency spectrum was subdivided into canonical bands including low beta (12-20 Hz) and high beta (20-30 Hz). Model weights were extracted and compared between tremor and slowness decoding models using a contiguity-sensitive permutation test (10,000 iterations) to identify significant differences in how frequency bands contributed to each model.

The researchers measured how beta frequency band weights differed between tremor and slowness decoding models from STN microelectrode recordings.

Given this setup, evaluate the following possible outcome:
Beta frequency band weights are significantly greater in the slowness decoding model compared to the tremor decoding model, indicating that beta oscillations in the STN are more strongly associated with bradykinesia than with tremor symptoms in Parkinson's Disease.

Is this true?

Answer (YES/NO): NO